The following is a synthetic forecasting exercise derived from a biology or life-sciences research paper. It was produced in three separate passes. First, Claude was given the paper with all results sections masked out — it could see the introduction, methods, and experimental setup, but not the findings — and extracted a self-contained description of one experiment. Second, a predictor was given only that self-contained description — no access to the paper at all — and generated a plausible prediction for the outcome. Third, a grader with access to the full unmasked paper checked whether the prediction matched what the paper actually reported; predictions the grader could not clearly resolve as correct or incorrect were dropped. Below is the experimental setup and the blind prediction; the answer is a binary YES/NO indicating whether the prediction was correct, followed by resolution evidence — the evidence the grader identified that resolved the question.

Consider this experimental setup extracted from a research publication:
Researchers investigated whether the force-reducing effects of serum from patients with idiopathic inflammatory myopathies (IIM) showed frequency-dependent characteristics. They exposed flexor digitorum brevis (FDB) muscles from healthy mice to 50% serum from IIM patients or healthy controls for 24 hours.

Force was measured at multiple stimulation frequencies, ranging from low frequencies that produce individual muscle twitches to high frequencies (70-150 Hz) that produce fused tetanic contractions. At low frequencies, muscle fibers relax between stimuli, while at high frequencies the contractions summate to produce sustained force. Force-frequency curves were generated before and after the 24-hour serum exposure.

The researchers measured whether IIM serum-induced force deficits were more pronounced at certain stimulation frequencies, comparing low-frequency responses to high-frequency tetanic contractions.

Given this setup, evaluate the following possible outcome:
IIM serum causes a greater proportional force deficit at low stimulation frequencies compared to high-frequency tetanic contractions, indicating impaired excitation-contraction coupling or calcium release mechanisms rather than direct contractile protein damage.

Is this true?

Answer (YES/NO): NO